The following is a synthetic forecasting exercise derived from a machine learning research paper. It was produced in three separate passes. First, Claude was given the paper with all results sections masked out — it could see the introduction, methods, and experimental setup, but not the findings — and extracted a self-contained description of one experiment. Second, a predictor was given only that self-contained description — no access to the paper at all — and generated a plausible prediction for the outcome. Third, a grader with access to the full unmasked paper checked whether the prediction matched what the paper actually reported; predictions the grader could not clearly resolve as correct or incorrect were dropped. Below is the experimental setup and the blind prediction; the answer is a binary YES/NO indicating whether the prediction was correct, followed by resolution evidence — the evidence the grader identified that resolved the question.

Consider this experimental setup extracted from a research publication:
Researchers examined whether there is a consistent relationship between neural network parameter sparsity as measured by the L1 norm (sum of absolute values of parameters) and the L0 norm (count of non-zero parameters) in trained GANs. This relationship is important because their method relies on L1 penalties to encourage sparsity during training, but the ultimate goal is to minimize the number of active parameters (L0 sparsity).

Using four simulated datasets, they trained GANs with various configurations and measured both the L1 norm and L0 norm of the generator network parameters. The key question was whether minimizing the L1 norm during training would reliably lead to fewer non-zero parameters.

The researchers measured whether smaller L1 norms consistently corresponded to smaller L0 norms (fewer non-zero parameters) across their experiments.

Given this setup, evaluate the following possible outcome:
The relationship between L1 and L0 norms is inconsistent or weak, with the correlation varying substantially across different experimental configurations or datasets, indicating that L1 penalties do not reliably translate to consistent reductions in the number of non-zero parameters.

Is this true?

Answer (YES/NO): NO